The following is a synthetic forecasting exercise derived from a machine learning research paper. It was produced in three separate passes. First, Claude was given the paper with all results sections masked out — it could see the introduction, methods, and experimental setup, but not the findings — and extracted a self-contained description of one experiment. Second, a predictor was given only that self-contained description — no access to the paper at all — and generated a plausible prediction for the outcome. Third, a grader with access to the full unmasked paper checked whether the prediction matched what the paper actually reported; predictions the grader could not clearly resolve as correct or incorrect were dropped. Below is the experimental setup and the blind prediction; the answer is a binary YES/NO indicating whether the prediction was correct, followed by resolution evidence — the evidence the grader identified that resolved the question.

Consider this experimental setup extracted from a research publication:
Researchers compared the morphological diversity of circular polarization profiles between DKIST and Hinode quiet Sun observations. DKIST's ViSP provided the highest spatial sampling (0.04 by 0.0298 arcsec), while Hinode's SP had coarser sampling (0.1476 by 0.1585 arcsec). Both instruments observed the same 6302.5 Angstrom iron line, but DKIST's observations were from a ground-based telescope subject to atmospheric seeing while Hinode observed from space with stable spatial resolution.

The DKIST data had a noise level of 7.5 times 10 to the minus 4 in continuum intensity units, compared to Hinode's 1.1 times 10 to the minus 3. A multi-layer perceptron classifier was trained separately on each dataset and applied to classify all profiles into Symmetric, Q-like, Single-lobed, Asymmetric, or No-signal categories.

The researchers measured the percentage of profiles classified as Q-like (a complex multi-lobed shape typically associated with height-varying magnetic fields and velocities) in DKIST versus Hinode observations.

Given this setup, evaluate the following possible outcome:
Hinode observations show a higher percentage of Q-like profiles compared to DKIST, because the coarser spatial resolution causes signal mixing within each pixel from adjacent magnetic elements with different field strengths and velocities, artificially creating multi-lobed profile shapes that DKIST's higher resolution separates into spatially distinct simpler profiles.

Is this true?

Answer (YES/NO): NO